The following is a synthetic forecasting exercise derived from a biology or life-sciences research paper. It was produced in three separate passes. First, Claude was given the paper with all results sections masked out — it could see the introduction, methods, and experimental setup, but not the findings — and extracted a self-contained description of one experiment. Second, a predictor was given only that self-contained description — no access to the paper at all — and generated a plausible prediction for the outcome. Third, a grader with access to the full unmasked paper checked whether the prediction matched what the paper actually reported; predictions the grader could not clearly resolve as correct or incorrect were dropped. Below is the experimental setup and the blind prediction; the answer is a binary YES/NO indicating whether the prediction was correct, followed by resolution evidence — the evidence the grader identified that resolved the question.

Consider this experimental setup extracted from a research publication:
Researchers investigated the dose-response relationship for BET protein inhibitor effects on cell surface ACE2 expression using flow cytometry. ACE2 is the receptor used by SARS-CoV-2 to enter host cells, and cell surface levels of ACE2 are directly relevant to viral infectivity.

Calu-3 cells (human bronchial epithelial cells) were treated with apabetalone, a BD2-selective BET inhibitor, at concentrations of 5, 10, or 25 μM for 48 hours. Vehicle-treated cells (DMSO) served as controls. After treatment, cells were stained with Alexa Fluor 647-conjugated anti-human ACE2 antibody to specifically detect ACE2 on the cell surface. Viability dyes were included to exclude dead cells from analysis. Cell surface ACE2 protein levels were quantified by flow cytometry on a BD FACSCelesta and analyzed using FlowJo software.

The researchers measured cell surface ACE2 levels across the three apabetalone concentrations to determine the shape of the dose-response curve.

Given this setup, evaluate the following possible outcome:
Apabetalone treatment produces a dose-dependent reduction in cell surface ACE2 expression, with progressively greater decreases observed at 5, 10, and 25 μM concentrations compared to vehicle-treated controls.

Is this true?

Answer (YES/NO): YES